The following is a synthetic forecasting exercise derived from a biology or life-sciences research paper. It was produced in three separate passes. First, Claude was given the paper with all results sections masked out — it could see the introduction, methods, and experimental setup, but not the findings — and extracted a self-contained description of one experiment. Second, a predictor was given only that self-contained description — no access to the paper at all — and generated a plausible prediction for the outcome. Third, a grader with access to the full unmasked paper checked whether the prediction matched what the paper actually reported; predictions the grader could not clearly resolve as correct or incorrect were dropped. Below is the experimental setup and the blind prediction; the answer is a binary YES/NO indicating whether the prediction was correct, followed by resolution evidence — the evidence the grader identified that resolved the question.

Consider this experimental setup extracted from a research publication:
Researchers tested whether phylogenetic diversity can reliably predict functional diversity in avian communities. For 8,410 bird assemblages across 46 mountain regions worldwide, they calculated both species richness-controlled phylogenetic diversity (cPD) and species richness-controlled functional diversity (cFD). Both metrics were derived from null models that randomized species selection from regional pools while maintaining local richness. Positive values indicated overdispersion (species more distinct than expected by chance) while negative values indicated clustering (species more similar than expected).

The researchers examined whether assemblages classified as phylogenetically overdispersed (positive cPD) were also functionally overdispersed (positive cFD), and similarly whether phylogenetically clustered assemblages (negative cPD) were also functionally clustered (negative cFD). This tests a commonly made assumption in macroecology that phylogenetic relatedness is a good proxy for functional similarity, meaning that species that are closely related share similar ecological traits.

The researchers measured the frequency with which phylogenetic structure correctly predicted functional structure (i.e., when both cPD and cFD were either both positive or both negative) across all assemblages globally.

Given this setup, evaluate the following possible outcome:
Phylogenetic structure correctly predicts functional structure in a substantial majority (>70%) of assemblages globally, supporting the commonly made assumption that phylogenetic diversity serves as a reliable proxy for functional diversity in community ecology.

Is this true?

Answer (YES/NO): NO